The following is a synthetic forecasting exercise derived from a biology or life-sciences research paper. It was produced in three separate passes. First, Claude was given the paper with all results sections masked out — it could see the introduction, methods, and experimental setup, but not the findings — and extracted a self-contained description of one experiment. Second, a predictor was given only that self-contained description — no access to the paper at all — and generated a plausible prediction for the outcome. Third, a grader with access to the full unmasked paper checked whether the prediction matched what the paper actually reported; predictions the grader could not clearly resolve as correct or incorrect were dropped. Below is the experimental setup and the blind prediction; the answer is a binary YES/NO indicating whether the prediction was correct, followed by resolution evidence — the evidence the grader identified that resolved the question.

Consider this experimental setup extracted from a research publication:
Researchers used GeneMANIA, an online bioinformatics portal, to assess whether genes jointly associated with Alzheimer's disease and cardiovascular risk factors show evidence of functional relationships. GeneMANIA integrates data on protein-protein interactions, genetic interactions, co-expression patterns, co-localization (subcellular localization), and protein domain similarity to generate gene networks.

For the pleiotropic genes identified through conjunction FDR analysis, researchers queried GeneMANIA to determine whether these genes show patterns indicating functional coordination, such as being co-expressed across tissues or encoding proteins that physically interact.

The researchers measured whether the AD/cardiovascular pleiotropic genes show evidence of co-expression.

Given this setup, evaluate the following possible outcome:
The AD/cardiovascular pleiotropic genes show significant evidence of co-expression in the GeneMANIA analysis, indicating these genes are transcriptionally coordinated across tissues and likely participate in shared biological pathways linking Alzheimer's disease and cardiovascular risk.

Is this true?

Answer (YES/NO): YES